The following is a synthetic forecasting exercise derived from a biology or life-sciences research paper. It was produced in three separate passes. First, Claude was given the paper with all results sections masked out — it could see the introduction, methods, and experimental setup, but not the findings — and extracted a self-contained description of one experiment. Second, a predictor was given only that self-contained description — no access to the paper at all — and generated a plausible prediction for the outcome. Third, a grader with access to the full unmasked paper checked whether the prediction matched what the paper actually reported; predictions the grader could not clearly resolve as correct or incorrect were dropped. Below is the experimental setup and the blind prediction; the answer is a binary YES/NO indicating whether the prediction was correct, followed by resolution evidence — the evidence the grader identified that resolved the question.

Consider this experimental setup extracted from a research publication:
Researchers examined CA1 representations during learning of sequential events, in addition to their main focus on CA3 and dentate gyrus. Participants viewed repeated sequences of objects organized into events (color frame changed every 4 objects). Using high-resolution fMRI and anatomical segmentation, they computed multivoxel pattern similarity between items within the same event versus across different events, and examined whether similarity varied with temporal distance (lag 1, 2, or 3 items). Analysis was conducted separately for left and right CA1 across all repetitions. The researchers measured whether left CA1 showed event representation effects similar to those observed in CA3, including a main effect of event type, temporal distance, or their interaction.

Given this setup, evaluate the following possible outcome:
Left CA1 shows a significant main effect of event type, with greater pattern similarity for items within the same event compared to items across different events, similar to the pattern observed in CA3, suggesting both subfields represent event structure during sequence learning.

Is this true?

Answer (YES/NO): NO